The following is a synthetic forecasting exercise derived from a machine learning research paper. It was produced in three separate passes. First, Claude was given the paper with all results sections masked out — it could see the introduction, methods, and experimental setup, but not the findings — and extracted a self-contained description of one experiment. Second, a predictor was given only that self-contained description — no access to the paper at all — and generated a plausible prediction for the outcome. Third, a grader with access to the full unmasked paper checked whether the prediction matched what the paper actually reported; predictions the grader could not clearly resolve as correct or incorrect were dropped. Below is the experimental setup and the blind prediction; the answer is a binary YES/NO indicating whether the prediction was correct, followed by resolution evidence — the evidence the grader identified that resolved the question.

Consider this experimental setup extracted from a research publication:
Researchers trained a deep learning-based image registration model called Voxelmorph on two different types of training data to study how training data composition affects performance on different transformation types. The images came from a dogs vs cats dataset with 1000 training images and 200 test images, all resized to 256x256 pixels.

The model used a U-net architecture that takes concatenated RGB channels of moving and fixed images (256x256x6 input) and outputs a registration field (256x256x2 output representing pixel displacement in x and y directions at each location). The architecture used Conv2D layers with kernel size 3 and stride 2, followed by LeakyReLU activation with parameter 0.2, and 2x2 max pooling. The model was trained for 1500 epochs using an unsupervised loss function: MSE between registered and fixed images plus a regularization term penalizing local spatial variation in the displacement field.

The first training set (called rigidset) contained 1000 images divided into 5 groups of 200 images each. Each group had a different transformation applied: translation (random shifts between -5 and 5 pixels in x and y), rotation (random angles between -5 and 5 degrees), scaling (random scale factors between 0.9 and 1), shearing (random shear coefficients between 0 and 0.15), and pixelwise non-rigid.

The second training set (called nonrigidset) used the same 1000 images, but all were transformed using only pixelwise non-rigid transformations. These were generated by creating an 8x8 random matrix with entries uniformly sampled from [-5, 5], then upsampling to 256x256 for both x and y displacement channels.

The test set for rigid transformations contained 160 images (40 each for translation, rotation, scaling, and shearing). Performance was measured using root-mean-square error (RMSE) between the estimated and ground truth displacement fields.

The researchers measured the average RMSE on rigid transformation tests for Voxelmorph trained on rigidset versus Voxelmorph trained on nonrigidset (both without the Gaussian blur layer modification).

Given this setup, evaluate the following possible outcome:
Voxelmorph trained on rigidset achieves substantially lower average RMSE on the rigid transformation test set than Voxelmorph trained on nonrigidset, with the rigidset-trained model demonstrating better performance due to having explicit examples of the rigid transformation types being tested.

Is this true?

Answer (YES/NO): NO